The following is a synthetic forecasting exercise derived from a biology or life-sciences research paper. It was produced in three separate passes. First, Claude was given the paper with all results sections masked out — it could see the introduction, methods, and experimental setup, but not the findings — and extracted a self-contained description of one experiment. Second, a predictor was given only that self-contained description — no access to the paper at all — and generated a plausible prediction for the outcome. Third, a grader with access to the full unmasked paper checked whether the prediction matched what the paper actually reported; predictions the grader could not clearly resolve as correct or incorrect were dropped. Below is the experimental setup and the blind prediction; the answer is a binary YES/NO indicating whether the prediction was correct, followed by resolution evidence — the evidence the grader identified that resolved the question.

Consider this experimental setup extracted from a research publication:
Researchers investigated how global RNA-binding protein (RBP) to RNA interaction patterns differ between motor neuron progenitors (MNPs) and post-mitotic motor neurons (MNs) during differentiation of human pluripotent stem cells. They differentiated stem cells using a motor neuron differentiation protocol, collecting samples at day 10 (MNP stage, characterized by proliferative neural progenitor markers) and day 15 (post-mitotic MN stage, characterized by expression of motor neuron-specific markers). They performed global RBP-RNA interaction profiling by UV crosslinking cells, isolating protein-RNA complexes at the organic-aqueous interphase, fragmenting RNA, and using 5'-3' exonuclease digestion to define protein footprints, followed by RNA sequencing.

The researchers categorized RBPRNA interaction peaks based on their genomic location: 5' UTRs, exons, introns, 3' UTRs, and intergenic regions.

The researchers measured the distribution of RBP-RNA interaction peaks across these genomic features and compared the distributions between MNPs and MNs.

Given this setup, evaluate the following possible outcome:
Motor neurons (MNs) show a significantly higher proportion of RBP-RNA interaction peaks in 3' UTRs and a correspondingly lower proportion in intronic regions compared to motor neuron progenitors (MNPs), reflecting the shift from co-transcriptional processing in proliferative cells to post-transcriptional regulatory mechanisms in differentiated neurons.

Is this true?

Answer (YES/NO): NO